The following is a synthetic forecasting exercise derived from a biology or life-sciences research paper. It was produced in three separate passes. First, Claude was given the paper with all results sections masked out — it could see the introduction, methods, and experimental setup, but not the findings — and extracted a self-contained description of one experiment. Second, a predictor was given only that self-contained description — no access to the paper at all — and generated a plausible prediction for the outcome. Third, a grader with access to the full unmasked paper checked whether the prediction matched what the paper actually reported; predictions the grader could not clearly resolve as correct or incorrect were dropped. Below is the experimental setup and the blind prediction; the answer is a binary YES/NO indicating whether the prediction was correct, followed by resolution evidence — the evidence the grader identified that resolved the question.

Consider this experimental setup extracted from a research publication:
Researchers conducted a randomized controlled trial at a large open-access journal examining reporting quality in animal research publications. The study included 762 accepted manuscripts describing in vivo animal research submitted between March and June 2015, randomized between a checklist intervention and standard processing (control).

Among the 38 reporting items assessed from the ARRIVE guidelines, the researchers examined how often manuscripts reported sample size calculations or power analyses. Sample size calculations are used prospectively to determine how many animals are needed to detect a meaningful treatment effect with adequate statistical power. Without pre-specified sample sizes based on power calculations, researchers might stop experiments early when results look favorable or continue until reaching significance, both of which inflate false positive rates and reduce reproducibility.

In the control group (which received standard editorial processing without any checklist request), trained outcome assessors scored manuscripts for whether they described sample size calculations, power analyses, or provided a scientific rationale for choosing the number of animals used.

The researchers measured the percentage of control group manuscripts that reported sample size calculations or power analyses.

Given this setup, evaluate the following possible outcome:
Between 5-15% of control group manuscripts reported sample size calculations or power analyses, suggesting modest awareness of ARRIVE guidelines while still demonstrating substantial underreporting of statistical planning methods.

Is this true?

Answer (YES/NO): NO